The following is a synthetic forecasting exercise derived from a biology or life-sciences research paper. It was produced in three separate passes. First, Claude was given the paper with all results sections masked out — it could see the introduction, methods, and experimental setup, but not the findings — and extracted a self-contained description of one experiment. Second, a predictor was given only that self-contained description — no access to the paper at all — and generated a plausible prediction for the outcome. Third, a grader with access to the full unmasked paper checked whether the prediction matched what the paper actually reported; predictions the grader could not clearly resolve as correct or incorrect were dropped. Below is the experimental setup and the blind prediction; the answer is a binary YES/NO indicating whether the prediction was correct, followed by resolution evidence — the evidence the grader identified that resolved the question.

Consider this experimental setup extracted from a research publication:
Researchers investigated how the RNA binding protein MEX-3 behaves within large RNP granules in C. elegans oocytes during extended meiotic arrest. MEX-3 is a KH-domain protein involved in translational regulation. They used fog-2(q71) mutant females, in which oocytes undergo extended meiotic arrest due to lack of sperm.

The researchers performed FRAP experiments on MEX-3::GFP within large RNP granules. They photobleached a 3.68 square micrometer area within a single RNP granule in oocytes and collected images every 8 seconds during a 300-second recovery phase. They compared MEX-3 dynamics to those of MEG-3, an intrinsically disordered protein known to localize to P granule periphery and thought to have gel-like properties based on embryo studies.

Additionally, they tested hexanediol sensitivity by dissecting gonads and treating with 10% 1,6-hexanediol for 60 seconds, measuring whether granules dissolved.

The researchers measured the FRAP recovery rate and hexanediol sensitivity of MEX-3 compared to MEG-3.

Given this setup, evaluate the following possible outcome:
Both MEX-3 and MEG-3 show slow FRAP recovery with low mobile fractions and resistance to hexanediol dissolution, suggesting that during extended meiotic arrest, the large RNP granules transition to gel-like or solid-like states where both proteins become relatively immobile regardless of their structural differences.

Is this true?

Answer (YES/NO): NO